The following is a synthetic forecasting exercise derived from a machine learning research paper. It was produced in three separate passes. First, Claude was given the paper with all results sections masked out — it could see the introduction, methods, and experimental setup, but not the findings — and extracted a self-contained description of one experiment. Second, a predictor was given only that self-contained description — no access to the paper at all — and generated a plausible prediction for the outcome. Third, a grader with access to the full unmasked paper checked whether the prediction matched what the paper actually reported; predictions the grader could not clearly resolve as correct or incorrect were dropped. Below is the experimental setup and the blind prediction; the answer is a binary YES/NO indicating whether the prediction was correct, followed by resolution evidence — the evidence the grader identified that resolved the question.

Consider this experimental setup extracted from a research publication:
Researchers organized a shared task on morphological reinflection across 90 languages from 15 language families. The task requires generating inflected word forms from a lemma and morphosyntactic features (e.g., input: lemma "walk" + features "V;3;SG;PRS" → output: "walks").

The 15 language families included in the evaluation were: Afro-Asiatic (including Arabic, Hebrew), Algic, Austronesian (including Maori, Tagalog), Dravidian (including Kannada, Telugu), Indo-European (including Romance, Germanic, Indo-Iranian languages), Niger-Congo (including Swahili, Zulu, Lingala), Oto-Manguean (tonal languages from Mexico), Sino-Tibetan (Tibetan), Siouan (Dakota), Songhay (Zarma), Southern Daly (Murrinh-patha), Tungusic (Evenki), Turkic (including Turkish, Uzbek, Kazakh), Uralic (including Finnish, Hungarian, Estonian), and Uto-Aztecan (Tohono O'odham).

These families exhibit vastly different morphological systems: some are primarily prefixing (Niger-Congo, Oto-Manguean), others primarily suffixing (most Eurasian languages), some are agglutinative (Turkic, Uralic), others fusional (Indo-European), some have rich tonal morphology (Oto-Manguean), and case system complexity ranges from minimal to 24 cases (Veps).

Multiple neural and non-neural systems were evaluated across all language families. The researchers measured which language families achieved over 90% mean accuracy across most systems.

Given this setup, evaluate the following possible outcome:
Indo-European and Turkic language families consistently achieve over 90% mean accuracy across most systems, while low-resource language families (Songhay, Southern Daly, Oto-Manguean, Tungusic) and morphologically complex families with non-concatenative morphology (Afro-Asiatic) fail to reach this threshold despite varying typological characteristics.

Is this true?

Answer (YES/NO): NO